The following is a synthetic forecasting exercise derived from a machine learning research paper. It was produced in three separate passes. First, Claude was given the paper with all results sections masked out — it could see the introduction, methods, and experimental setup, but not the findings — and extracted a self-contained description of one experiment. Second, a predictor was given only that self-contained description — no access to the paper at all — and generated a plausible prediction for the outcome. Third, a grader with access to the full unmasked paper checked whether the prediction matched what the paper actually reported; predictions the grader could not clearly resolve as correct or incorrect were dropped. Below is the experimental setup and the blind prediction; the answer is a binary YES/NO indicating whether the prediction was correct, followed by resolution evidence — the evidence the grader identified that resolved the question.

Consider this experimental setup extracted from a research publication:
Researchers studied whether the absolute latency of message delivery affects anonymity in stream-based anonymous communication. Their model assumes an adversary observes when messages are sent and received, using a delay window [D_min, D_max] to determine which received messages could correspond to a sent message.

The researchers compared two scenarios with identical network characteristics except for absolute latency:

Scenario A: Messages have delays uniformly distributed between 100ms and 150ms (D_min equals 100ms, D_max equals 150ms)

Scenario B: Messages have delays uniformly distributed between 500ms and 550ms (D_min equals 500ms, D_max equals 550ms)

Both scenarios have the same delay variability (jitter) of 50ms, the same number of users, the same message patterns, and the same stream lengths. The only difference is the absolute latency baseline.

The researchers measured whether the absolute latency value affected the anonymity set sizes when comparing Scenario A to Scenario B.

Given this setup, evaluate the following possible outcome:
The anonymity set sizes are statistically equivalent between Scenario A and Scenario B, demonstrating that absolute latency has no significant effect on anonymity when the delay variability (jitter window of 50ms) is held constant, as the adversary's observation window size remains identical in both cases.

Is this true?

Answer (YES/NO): YES